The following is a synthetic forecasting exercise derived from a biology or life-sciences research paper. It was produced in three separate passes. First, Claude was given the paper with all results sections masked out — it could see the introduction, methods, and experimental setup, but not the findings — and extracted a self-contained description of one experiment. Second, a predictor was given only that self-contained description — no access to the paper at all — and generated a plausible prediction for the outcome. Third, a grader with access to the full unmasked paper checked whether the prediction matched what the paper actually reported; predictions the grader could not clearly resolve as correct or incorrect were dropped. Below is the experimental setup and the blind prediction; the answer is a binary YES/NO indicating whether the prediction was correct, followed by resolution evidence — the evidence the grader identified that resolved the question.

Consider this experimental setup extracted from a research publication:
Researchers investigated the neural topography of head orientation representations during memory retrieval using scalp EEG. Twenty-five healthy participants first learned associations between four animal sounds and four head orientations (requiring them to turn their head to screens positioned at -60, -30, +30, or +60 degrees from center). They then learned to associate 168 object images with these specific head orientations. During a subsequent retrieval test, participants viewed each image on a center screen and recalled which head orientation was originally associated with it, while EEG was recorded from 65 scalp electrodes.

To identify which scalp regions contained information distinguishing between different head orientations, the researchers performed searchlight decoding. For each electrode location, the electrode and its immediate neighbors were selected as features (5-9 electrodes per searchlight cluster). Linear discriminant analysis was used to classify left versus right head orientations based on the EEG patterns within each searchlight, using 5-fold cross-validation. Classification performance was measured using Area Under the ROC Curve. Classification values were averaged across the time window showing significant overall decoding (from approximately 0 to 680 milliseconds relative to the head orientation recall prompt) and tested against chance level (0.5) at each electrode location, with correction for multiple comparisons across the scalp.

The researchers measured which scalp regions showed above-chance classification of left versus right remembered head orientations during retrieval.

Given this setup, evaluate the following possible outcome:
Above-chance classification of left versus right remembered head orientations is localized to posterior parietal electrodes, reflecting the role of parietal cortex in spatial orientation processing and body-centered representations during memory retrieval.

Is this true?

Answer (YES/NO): NO